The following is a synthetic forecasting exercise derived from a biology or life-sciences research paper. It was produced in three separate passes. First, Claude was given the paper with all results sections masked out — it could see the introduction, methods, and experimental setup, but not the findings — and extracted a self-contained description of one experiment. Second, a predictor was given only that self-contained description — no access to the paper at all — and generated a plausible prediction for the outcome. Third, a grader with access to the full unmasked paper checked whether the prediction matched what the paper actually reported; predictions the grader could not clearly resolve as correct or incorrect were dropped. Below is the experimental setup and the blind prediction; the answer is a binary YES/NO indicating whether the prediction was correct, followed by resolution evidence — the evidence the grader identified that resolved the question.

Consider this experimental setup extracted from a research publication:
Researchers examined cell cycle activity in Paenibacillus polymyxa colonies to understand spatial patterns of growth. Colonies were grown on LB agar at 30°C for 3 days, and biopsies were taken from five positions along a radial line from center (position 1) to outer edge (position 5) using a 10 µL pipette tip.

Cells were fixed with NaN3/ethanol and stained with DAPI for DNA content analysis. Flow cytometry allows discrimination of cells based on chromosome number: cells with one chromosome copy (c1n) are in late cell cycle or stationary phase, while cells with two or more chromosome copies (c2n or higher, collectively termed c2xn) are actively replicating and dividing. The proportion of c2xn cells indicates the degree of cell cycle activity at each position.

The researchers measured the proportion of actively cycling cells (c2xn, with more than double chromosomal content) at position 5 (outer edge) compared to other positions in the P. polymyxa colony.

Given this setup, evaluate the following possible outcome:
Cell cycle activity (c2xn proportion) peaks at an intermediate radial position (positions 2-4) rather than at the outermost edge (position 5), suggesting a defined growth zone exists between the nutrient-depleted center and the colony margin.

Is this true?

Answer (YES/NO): NO